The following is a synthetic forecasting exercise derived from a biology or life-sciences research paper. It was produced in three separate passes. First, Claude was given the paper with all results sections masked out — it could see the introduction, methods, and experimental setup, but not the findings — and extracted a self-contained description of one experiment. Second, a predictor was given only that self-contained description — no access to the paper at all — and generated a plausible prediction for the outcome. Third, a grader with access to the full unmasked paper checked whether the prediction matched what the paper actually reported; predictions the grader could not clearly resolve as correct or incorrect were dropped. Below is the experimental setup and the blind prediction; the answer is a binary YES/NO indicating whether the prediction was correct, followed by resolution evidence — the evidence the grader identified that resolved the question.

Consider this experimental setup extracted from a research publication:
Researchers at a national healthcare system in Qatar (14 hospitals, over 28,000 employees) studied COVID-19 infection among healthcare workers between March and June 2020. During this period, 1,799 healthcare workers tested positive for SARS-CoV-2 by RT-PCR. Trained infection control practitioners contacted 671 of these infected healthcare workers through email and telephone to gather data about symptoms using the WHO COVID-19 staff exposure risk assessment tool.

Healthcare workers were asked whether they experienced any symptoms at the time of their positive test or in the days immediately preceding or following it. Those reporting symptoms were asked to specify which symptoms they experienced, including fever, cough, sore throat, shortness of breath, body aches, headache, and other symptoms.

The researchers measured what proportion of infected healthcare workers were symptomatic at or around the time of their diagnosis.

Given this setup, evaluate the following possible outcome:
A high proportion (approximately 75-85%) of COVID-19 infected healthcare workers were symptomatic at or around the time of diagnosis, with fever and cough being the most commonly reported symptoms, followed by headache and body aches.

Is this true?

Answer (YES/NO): NO